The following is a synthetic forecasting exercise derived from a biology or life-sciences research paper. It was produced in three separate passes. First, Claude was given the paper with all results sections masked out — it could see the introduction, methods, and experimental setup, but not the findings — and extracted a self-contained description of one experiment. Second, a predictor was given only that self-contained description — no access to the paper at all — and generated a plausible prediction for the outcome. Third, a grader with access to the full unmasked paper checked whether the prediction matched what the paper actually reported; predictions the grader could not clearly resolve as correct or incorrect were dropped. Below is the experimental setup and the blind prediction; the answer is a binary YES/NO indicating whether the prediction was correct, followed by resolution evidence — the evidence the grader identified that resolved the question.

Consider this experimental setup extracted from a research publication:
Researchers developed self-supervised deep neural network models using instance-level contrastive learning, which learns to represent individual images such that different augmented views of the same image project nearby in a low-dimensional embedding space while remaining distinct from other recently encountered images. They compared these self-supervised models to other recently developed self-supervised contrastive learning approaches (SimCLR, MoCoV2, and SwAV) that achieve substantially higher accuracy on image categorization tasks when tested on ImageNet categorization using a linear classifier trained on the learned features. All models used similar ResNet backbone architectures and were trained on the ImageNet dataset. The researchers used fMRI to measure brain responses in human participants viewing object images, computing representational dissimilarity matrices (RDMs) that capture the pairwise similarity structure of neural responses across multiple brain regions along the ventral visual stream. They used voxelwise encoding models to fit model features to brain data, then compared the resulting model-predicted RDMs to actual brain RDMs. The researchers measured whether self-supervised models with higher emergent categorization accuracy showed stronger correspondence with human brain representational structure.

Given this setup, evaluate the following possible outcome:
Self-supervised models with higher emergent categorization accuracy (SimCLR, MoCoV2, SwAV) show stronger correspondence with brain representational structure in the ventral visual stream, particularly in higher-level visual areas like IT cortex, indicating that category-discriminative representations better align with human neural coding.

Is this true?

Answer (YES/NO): NO